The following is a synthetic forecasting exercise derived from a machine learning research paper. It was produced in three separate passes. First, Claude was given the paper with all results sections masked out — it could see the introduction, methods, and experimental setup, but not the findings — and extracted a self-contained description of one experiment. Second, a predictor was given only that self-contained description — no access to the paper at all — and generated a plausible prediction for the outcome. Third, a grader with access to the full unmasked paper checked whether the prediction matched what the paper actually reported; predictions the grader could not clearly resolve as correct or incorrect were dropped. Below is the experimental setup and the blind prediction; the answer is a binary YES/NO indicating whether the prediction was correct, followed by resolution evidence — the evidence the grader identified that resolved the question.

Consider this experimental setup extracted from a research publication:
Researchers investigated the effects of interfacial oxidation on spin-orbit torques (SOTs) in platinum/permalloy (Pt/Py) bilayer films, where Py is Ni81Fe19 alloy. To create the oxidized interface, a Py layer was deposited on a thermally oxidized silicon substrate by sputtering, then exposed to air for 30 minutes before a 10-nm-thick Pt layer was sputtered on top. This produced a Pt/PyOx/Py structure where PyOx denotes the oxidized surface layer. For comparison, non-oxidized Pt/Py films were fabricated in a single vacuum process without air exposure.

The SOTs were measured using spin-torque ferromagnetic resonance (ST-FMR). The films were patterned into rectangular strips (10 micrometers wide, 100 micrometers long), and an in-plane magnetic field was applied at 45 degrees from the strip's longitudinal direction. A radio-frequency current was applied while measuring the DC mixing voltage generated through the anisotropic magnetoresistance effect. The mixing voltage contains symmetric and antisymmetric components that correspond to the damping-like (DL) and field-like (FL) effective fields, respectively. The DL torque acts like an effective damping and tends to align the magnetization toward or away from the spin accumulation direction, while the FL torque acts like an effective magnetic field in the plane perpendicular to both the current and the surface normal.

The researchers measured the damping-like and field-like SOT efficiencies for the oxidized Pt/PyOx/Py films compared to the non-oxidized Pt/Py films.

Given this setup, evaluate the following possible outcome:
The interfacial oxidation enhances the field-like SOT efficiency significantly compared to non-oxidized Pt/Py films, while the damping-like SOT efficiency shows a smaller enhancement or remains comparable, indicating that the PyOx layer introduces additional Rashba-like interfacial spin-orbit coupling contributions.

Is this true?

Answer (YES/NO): NO